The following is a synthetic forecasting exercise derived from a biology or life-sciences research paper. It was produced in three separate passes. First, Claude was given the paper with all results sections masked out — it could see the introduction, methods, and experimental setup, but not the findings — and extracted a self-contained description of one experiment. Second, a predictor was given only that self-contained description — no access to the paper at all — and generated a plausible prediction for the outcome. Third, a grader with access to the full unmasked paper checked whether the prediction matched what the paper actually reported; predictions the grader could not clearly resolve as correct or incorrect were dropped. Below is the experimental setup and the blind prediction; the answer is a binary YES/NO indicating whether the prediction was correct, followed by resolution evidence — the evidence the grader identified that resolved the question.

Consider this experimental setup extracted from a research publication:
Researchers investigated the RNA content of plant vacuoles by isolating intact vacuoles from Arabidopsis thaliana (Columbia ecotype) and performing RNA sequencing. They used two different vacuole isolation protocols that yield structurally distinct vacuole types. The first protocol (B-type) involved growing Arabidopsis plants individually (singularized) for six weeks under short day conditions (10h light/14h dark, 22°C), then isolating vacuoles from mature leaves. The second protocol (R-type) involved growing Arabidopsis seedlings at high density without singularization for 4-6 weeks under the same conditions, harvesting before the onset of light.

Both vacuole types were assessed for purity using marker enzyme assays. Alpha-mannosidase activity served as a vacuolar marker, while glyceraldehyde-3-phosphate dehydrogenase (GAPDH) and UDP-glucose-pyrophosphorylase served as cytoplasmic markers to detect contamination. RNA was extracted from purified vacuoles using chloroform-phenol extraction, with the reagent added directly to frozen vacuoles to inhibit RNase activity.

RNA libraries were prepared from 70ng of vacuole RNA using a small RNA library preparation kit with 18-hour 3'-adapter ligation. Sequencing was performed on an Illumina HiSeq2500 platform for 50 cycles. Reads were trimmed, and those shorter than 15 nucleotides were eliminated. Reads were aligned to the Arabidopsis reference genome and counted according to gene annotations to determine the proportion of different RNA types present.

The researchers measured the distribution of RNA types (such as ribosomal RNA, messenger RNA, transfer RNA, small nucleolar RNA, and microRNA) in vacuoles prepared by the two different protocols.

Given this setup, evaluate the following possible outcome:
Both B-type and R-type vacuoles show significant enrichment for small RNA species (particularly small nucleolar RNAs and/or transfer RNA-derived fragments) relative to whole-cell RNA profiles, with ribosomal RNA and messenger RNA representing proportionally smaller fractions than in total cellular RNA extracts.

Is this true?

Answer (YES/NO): NO